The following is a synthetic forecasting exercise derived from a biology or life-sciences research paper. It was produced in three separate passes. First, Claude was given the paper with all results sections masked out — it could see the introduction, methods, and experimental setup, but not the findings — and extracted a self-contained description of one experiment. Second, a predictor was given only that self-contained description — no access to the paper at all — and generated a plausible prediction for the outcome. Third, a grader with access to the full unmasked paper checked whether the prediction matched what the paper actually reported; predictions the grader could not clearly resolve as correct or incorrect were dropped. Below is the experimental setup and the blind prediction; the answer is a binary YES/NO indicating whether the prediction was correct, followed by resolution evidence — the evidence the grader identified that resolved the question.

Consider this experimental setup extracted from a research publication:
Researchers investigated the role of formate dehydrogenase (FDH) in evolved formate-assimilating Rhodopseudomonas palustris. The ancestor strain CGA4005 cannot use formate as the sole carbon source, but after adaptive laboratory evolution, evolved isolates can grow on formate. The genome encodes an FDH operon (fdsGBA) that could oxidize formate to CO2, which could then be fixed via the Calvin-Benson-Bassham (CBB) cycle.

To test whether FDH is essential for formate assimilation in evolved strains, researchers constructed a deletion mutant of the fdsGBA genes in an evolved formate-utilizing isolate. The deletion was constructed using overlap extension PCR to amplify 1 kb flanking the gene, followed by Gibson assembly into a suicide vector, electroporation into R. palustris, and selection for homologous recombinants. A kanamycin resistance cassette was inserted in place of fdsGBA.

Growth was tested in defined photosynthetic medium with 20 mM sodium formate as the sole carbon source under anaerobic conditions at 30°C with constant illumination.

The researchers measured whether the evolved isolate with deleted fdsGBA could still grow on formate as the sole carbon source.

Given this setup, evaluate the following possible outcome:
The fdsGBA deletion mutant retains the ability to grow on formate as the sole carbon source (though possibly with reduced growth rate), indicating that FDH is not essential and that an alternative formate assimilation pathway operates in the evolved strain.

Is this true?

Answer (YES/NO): NO